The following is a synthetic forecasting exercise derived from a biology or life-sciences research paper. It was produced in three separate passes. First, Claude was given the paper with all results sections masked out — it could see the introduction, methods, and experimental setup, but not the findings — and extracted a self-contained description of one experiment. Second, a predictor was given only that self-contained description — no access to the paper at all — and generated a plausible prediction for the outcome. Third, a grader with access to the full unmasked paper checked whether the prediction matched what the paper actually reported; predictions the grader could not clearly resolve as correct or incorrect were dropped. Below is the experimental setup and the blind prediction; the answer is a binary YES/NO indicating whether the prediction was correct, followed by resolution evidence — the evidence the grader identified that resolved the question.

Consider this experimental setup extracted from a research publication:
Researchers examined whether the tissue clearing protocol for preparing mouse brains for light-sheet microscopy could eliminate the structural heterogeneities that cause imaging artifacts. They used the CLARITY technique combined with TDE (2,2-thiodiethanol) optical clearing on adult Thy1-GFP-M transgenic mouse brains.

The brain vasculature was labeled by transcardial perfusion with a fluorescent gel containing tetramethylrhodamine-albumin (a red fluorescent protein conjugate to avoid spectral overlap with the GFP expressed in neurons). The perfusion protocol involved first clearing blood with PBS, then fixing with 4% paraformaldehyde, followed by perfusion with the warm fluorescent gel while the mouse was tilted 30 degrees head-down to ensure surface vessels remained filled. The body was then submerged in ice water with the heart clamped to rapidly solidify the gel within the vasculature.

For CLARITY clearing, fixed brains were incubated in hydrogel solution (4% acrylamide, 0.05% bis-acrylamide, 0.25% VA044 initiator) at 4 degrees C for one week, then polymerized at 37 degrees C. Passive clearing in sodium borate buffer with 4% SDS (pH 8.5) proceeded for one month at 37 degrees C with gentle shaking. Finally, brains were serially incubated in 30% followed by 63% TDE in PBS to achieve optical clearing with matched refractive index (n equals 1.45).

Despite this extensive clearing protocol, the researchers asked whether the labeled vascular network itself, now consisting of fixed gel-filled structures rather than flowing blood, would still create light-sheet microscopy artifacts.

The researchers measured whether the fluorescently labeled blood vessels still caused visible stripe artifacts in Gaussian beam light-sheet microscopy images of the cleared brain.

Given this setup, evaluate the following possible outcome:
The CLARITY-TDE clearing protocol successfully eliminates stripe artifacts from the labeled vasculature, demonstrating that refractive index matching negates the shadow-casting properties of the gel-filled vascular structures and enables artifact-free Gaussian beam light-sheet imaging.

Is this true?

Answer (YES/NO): NO